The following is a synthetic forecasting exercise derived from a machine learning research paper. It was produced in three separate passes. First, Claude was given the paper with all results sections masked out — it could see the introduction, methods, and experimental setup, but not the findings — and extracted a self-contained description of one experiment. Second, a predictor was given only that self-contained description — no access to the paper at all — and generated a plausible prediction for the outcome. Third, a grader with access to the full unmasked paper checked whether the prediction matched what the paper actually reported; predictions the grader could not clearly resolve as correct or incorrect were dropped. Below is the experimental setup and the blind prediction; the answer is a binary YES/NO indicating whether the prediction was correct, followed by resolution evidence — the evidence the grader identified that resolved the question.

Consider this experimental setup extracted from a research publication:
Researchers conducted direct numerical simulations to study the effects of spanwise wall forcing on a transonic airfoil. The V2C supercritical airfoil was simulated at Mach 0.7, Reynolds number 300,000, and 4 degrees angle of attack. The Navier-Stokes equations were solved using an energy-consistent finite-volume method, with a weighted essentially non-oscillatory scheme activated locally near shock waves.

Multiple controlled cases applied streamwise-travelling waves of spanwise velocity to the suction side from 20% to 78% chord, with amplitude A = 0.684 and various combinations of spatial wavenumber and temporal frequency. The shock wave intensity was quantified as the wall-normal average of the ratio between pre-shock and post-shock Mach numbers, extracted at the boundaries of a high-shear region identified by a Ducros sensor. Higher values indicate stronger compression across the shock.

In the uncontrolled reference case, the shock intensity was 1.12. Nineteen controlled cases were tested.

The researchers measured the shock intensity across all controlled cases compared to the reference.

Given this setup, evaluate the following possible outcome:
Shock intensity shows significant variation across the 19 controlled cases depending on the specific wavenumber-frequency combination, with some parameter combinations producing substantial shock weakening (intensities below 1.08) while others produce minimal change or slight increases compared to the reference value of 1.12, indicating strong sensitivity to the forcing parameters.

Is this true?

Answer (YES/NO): NO